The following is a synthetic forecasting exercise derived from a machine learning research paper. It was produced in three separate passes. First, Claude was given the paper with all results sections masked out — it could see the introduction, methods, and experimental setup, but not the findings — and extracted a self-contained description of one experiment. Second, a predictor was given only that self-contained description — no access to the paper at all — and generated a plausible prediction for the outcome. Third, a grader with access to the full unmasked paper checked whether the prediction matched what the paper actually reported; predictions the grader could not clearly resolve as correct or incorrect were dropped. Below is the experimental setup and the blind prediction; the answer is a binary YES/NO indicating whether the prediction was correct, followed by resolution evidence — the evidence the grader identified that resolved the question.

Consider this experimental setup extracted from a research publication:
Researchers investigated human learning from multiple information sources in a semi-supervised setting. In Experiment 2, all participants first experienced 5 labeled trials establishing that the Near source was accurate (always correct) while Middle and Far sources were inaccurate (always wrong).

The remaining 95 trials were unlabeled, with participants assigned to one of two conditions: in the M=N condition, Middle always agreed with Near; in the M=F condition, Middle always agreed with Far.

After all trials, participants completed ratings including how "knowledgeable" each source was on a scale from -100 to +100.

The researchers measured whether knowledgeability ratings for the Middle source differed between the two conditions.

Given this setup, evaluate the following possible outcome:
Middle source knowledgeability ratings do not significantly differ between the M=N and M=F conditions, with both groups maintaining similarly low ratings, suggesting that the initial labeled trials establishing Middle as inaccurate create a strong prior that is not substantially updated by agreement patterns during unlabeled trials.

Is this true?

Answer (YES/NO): NO